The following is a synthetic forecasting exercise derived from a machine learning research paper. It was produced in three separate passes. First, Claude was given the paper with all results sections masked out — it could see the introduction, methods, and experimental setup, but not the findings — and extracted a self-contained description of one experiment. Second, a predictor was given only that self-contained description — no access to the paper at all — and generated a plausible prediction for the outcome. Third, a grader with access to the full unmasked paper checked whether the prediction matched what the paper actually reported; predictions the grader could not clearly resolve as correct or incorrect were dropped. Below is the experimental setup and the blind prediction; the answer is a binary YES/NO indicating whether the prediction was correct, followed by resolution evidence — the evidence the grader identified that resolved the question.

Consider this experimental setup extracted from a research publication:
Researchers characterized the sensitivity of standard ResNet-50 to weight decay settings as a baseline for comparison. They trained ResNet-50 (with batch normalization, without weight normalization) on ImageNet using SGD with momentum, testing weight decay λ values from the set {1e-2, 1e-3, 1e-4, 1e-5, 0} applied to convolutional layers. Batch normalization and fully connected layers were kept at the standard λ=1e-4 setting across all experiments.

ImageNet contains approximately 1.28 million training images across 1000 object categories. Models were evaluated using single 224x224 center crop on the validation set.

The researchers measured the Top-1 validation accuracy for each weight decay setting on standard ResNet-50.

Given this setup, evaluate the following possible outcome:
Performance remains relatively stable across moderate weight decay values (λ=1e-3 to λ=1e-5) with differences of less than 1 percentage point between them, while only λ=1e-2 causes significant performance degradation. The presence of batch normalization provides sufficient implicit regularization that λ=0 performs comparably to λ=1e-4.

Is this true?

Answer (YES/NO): NO